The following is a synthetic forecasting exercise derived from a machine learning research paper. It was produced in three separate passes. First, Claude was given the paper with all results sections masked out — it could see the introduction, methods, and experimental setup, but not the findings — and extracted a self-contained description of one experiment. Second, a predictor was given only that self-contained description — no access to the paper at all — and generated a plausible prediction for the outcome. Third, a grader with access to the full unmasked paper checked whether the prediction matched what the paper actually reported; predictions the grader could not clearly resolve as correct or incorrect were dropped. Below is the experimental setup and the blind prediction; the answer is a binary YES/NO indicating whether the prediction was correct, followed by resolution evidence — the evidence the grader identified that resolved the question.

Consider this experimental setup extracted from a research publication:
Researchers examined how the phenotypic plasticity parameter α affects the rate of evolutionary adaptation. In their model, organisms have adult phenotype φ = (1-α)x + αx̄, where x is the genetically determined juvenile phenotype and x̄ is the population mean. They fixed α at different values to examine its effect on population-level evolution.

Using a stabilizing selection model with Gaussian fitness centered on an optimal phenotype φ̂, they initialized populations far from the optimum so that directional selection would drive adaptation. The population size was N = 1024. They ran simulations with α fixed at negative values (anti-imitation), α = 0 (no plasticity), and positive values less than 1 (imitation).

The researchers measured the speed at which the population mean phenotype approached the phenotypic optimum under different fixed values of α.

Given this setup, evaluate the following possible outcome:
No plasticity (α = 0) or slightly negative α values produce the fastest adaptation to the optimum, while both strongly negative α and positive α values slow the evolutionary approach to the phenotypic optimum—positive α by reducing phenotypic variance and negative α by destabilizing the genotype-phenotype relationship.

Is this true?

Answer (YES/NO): NO